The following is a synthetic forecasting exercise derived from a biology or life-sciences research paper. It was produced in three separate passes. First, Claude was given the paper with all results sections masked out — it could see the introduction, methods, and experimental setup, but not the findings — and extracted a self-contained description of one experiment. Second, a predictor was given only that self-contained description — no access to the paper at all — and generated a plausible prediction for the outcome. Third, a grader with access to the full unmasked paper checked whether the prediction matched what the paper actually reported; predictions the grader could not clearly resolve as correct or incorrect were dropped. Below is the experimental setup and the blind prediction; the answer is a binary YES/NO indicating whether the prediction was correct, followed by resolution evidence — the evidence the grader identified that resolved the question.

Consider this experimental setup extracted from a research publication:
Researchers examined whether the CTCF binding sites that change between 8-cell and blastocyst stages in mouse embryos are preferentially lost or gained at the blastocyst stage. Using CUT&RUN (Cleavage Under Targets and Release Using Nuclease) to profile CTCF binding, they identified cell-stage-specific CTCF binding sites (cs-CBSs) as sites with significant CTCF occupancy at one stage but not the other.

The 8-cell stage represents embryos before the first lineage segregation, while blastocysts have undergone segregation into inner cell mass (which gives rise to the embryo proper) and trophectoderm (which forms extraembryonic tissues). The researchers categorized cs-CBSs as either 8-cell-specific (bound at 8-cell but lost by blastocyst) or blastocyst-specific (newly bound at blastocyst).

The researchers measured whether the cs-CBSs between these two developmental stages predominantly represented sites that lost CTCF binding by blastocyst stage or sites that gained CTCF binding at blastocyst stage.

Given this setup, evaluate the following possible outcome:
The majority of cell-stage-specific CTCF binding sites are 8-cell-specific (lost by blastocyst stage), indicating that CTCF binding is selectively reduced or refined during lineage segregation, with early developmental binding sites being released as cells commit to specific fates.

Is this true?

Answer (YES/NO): YES